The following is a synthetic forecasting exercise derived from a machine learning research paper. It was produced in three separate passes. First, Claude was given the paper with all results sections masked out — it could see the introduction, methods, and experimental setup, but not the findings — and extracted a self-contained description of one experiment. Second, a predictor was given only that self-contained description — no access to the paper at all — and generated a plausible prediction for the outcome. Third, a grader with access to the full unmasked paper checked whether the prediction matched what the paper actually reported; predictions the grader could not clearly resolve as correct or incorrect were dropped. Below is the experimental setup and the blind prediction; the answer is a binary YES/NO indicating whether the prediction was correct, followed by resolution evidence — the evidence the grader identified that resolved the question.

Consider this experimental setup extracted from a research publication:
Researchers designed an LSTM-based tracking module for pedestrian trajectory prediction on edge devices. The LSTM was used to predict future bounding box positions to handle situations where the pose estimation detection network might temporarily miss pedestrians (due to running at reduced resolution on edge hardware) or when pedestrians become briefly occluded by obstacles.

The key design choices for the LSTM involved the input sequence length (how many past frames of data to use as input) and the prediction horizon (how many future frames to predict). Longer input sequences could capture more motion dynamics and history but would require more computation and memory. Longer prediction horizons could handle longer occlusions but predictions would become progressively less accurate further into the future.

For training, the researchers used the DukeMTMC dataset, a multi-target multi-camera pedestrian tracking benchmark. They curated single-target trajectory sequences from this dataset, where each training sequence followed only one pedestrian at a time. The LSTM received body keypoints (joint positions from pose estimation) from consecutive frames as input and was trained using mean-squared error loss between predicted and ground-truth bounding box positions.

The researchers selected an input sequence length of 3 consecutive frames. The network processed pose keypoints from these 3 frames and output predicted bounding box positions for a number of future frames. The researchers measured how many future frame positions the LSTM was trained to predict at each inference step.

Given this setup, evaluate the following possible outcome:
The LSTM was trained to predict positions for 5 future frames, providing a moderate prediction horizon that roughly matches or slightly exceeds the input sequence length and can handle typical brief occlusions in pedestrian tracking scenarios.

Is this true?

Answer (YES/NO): YES